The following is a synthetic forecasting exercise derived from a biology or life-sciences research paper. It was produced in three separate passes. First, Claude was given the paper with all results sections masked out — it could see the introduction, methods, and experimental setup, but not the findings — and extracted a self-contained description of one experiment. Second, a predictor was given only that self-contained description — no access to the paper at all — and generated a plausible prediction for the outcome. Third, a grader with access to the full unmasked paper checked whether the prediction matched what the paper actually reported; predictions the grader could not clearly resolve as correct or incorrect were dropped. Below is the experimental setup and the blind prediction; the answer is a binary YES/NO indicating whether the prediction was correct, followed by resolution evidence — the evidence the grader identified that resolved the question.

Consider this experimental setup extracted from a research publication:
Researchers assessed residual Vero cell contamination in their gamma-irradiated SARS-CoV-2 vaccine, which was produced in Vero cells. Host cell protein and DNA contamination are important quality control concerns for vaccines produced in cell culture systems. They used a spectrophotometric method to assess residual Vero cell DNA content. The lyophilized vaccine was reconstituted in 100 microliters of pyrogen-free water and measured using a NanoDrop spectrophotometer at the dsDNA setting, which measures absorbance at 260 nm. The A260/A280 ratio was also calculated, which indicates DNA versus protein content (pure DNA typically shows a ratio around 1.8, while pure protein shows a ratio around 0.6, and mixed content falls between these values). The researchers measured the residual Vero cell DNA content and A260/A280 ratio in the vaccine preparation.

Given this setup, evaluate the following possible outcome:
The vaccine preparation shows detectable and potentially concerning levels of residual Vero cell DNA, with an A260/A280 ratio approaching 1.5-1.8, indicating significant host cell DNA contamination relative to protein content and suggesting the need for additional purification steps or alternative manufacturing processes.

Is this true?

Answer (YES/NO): NO